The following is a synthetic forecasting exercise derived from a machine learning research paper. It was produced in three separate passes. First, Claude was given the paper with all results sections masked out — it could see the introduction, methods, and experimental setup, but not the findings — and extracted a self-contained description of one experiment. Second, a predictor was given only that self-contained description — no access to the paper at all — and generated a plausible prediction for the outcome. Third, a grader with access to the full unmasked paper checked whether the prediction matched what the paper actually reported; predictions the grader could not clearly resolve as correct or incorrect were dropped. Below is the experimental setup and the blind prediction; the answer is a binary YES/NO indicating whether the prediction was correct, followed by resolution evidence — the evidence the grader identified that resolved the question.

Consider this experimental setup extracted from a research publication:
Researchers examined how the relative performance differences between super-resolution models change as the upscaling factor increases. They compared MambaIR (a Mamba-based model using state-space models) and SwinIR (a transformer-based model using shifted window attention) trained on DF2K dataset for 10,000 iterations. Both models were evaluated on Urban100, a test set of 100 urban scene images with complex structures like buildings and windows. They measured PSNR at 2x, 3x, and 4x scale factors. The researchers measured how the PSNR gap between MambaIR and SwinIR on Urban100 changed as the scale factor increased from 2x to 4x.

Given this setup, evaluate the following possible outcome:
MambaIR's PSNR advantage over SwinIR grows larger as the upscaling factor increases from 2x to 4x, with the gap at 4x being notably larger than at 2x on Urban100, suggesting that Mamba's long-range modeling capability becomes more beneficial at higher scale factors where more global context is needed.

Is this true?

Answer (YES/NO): NO